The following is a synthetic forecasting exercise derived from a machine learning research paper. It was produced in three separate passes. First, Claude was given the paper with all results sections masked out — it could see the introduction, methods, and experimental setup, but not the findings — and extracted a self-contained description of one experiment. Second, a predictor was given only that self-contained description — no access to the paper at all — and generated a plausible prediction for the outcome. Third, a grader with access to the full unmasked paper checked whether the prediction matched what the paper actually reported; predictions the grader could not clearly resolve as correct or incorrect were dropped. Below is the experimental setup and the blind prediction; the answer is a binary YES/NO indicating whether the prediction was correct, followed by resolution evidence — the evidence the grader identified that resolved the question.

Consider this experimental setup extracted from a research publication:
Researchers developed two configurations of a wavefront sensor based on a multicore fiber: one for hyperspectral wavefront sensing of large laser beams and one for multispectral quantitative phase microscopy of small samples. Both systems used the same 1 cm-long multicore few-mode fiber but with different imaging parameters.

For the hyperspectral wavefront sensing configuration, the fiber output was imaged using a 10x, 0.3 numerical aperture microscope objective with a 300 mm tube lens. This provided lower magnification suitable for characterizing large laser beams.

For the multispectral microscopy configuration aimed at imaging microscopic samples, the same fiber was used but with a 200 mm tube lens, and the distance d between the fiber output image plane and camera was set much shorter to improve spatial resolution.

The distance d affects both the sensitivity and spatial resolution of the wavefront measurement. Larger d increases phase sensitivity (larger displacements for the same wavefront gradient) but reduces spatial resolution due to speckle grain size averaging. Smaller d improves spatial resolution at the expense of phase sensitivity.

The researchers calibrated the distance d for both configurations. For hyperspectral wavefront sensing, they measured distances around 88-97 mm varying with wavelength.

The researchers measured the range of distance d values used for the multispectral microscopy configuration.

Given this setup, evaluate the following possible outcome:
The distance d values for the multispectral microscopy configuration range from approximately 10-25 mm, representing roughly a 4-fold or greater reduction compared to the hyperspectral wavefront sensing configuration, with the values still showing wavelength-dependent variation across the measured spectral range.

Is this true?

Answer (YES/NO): NO